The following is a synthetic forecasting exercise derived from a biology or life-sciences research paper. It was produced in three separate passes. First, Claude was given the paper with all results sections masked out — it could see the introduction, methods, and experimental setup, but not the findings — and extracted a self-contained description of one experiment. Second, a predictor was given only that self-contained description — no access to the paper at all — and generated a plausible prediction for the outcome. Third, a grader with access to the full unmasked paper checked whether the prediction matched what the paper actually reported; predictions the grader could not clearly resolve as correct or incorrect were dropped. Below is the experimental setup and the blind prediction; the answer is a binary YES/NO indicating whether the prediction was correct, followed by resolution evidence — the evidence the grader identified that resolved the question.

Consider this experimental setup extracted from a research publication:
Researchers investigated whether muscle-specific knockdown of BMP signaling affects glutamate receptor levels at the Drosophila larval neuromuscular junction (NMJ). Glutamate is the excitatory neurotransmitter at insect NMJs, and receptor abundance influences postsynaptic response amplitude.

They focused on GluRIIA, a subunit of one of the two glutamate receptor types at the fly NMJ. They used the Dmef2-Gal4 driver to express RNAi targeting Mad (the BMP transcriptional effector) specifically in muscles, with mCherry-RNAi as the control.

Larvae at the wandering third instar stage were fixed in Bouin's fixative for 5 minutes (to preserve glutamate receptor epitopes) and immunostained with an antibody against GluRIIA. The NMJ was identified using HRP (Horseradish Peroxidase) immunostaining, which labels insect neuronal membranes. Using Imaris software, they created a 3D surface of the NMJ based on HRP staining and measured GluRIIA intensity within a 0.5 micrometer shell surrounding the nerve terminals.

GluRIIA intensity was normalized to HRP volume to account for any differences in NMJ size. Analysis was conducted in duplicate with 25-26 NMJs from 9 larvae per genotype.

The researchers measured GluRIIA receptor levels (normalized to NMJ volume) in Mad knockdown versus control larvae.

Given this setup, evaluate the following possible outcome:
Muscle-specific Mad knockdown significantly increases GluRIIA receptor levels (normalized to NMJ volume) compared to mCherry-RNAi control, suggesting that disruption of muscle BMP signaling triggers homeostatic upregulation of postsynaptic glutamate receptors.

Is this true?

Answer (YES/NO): NO